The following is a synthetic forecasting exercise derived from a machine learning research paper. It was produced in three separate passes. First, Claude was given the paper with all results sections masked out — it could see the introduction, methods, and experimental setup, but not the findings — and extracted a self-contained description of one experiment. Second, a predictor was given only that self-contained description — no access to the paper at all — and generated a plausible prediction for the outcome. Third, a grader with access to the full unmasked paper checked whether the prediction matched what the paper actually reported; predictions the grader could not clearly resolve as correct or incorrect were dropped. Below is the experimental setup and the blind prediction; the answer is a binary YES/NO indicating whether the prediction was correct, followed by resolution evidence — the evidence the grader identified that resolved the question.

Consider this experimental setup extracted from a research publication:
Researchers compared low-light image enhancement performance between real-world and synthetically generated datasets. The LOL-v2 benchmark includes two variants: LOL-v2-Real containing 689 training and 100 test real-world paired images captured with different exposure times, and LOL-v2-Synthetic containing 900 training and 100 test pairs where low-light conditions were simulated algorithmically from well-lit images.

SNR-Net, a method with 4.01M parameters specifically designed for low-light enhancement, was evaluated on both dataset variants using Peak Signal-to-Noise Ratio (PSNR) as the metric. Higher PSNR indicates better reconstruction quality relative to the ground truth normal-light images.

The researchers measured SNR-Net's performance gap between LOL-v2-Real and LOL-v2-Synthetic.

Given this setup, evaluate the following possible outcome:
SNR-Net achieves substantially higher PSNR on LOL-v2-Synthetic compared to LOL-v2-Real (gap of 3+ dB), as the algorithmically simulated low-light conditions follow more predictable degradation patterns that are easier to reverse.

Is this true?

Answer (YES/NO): NO